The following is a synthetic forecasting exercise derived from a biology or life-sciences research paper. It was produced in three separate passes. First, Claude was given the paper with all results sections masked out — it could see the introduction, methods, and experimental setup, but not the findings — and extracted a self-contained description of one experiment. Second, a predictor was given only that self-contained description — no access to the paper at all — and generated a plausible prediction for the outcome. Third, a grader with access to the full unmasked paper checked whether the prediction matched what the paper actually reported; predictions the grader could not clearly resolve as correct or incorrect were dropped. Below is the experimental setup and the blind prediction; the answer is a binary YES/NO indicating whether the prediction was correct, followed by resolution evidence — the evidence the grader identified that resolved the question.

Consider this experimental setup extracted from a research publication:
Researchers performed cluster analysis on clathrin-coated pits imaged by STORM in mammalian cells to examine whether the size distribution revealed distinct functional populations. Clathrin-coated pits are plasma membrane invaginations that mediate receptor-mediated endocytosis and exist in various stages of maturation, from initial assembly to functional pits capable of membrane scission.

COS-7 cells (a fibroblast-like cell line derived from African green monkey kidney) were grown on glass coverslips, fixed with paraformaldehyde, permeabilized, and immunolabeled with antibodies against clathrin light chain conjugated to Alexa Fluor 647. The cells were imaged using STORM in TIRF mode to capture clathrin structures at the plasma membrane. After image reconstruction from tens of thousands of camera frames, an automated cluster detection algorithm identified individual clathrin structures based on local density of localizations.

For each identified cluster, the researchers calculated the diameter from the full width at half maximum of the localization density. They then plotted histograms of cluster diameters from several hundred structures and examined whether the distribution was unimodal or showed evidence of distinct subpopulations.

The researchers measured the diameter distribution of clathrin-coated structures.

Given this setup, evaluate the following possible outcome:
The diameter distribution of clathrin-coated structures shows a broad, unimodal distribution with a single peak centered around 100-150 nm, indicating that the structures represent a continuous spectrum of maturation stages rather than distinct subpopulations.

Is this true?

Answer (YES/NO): NO